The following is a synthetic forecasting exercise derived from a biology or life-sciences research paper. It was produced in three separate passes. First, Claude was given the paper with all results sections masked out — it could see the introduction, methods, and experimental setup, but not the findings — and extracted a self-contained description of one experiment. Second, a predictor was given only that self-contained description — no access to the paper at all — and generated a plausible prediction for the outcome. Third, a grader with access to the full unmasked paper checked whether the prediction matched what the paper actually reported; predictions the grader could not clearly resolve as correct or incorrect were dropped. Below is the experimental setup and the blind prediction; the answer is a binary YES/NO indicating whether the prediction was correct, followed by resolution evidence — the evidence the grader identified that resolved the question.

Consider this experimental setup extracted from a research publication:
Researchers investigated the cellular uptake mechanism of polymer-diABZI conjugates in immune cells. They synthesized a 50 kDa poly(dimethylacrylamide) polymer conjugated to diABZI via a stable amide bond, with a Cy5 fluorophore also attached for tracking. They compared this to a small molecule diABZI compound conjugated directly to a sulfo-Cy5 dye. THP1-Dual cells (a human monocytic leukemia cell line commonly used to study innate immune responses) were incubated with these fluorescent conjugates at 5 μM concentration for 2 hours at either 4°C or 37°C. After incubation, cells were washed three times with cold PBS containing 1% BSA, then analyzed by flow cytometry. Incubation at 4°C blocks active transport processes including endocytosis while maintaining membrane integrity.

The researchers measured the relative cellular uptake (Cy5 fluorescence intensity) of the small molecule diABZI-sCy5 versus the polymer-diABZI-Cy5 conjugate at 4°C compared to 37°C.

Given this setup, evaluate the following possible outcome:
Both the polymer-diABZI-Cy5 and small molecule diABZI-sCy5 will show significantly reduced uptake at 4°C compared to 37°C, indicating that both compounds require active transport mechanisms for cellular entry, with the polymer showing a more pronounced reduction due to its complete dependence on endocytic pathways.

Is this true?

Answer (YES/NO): NO